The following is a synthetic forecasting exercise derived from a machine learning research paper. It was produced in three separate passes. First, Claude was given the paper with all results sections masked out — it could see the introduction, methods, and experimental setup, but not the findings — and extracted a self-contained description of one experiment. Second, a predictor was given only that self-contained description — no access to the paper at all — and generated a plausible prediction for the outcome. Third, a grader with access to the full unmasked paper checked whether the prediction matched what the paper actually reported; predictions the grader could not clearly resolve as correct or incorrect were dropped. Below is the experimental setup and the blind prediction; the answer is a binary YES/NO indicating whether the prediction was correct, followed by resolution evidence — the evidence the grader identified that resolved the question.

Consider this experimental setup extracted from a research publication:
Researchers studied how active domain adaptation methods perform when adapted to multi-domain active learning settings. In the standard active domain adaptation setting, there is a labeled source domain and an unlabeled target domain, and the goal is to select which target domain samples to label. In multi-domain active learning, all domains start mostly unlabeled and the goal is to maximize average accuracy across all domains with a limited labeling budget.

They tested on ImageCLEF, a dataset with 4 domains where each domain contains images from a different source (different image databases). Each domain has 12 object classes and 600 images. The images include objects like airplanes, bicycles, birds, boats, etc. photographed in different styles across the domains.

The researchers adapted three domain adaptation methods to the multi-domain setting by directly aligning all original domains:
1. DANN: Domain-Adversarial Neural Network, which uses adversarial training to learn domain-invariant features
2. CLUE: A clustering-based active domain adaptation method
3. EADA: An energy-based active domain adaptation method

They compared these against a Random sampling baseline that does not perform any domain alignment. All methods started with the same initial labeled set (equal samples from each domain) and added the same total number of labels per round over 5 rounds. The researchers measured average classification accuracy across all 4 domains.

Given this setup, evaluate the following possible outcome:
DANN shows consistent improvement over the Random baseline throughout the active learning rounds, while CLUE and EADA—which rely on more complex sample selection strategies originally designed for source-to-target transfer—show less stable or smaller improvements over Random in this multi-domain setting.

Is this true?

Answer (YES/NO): NO